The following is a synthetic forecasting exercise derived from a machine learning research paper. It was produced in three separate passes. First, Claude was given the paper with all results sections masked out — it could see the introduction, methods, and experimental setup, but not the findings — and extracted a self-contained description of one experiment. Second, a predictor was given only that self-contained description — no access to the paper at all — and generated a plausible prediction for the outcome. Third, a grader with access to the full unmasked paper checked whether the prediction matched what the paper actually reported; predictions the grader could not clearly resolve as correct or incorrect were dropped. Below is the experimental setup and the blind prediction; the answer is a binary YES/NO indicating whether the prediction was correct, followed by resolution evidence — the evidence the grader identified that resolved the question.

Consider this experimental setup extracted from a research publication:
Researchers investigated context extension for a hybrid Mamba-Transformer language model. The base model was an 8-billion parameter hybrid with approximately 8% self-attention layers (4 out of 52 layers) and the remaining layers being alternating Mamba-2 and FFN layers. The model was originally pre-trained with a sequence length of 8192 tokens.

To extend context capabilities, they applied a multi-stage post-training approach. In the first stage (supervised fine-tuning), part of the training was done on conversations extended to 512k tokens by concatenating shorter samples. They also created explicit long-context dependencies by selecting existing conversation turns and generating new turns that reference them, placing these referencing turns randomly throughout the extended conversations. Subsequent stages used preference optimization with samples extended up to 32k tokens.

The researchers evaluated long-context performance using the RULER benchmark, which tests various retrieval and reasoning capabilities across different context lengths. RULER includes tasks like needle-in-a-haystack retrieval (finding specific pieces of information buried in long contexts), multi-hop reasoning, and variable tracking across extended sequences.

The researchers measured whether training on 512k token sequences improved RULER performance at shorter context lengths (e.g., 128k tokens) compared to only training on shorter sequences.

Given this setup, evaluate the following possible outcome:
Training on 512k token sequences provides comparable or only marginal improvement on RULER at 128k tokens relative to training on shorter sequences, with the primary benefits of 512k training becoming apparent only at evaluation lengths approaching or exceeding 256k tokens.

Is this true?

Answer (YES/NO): NO